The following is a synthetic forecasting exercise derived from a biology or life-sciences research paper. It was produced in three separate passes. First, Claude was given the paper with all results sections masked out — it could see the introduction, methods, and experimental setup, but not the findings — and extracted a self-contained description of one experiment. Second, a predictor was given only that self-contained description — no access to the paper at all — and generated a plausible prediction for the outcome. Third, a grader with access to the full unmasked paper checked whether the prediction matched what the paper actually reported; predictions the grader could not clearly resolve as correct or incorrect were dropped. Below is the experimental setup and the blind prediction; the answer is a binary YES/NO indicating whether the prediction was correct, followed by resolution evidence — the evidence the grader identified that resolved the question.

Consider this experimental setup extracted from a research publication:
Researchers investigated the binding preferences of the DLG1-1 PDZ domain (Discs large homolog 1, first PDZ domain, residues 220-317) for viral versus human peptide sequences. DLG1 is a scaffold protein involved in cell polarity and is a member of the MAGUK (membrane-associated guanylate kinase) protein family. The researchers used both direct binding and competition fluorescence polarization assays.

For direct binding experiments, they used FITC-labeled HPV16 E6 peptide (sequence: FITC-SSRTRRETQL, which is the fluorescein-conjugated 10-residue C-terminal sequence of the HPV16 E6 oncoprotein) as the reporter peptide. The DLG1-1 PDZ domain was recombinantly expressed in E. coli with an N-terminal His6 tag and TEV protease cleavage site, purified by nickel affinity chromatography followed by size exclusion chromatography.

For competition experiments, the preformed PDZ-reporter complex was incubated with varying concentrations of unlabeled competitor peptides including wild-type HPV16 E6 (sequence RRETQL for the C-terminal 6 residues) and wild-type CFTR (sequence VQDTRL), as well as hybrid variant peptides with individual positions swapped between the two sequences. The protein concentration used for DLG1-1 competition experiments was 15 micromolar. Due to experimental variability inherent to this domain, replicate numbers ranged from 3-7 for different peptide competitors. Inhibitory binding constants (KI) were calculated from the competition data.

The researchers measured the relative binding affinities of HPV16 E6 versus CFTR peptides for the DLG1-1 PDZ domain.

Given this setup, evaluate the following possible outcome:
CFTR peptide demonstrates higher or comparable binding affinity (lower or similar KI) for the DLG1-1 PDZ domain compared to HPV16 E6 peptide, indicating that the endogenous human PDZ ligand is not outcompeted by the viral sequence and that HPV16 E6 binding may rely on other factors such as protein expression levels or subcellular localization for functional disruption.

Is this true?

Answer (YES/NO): NO